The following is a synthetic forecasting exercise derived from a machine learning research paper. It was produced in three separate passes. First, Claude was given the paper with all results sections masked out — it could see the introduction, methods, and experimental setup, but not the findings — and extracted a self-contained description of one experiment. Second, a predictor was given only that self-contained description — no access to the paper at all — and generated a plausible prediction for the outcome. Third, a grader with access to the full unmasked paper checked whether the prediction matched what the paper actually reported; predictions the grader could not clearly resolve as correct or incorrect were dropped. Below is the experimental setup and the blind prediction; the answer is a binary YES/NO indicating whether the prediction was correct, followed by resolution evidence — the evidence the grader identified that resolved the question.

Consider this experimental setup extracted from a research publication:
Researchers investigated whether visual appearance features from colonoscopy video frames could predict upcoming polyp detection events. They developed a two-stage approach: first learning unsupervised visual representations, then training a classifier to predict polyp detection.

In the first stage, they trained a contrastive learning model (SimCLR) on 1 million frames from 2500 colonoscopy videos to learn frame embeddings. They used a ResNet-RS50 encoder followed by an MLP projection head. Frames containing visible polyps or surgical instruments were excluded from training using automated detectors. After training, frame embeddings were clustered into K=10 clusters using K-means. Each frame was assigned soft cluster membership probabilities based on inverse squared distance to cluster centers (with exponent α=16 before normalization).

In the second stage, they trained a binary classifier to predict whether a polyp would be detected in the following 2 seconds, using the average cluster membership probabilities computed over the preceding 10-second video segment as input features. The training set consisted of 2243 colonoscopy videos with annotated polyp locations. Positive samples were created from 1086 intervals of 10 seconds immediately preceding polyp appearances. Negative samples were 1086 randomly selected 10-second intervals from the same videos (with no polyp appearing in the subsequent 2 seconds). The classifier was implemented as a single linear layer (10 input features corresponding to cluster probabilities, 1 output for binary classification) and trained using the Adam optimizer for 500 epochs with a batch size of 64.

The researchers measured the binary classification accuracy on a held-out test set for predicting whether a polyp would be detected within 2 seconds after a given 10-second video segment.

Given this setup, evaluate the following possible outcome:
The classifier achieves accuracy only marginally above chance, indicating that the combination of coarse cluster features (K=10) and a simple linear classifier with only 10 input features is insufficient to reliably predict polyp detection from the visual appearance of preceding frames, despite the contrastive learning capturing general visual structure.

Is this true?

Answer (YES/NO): NO